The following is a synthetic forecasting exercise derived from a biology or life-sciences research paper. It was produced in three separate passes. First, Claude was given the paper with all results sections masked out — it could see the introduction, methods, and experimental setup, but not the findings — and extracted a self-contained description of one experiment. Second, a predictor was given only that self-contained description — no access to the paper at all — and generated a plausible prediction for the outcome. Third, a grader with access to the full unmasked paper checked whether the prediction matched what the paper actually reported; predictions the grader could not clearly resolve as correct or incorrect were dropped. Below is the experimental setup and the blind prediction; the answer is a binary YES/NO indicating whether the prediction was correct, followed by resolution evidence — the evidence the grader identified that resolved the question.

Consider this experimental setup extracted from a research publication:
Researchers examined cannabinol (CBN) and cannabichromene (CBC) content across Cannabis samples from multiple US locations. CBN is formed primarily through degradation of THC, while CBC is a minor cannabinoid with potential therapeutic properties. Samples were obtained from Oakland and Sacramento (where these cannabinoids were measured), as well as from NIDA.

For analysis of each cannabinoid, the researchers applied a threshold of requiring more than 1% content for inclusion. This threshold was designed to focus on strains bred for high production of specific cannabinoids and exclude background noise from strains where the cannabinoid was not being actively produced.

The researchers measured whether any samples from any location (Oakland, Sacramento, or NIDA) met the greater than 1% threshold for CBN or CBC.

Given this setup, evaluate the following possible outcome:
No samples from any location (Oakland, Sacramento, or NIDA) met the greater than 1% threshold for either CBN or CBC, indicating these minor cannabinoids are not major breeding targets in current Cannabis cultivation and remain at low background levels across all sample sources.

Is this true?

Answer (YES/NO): YES